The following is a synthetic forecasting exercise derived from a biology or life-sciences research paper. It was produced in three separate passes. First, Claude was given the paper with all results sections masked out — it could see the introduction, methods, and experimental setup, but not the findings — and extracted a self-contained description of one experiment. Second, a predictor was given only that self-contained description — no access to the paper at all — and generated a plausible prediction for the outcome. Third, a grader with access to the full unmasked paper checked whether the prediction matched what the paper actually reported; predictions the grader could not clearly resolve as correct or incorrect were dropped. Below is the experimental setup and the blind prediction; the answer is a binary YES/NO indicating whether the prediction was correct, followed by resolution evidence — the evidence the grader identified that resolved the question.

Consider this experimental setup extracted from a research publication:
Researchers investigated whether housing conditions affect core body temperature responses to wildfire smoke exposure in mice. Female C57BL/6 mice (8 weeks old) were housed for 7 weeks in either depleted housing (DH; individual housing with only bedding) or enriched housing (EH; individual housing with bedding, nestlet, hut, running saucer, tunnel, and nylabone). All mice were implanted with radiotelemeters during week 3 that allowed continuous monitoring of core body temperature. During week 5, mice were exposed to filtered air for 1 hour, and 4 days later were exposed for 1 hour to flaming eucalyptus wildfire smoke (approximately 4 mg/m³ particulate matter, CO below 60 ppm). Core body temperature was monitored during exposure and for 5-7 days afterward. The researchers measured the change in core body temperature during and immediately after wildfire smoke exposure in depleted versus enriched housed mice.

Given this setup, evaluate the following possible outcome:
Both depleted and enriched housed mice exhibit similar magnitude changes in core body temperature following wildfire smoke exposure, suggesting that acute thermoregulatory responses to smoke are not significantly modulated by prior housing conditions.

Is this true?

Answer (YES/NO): YES